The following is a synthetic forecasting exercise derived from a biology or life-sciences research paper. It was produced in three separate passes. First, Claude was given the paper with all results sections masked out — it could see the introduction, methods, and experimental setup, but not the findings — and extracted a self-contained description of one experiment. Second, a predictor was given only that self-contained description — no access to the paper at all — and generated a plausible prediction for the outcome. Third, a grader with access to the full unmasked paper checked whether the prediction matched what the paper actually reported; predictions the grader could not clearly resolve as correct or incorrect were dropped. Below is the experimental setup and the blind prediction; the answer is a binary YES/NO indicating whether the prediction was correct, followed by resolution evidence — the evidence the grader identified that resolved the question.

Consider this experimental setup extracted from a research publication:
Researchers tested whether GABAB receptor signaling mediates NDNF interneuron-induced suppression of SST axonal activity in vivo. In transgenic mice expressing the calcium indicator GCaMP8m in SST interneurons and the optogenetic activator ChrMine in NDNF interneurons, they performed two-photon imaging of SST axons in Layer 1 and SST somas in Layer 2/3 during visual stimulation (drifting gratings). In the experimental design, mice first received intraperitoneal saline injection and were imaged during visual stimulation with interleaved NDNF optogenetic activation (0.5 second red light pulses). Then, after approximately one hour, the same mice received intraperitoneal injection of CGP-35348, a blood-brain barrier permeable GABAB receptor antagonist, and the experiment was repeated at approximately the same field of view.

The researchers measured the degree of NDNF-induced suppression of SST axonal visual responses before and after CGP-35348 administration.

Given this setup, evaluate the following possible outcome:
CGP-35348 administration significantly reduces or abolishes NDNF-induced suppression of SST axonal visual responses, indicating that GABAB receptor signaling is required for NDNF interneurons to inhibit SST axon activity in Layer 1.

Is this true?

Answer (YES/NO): NO